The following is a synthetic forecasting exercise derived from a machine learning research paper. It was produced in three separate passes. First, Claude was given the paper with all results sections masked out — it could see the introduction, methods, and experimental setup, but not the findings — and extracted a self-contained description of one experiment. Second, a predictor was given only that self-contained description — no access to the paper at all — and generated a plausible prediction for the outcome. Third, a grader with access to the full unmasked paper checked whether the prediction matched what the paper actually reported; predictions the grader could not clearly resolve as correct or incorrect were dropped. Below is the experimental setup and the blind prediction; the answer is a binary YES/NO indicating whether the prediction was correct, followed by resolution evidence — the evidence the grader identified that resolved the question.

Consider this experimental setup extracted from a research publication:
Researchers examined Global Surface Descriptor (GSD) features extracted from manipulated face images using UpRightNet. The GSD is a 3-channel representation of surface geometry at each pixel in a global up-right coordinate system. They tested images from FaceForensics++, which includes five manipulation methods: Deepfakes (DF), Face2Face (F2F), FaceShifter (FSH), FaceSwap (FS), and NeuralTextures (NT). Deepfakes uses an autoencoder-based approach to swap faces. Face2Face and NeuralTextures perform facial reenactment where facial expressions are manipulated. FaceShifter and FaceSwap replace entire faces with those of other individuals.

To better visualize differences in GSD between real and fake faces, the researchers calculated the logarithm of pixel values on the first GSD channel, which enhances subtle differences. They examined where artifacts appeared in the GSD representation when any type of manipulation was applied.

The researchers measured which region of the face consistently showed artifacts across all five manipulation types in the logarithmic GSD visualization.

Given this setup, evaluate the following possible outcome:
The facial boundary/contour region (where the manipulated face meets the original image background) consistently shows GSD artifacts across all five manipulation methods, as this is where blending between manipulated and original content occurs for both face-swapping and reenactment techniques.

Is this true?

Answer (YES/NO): NO